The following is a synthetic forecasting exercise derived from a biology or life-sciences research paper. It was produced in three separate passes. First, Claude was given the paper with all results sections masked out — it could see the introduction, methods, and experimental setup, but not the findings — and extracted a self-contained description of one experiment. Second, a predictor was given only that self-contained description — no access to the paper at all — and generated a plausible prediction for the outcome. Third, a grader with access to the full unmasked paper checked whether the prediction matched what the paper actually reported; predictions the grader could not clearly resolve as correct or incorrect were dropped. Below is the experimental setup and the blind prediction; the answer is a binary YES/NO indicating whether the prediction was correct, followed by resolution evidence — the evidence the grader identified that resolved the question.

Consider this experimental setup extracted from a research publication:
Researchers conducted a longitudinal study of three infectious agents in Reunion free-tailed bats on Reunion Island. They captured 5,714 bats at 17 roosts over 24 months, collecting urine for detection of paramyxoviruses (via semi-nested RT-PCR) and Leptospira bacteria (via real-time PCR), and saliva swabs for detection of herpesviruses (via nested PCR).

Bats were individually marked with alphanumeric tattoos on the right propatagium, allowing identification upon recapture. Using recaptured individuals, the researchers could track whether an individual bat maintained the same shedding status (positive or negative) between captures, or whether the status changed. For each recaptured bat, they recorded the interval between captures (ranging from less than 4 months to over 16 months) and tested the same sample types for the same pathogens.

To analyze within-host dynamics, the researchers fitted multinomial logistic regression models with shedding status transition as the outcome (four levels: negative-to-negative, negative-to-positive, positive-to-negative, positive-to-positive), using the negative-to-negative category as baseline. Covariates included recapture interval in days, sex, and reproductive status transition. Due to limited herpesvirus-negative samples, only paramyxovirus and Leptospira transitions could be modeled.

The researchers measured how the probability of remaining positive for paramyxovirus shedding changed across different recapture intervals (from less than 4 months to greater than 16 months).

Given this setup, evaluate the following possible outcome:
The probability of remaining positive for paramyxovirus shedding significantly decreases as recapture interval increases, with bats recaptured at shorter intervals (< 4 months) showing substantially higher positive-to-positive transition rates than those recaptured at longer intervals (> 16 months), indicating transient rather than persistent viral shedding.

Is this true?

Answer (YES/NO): NO